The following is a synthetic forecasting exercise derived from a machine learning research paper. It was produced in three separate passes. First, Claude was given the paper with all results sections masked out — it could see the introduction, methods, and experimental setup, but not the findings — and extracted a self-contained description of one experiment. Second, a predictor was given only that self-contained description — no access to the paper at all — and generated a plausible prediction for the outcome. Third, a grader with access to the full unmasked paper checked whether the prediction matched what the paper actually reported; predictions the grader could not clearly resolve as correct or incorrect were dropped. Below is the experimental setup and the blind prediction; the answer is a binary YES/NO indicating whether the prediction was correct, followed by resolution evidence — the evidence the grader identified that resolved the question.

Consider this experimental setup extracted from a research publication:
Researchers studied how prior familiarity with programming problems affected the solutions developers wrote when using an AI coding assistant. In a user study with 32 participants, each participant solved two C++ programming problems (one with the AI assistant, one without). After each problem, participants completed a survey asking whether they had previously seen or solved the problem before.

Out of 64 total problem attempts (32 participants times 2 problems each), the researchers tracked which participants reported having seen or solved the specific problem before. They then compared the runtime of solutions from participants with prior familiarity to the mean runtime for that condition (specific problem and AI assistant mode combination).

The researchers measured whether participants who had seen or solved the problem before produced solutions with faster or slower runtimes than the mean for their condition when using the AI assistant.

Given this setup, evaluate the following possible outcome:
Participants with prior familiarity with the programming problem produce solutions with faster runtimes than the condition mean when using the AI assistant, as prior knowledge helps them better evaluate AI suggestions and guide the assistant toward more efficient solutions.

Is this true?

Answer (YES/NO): NO